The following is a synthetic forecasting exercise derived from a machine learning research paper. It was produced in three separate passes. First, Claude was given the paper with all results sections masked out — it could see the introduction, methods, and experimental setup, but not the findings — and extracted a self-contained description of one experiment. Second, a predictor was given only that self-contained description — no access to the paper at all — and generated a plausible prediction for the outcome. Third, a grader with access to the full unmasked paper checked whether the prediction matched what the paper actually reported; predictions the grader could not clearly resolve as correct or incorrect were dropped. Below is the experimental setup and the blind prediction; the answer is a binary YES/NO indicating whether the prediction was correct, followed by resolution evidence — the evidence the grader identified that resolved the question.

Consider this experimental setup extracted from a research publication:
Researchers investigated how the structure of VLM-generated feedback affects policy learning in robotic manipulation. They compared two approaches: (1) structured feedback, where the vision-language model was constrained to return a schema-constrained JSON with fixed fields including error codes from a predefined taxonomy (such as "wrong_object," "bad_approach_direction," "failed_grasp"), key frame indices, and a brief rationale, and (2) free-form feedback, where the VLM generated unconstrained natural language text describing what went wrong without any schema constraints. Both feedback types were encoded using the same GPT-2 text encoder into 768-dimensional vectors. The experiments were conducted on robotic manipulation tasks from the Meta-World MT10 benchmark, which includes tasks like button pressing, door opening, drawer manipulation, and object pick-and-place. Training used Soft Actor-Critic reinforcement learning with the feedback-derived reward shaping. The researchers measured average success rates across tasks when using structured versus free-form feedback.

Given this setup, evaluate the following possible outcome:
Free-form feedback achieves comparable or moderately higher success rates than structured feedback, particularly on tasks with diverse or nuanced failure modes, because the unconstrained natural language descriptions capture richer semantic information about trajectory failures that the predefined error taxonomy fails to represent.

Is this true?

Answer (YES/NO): NO